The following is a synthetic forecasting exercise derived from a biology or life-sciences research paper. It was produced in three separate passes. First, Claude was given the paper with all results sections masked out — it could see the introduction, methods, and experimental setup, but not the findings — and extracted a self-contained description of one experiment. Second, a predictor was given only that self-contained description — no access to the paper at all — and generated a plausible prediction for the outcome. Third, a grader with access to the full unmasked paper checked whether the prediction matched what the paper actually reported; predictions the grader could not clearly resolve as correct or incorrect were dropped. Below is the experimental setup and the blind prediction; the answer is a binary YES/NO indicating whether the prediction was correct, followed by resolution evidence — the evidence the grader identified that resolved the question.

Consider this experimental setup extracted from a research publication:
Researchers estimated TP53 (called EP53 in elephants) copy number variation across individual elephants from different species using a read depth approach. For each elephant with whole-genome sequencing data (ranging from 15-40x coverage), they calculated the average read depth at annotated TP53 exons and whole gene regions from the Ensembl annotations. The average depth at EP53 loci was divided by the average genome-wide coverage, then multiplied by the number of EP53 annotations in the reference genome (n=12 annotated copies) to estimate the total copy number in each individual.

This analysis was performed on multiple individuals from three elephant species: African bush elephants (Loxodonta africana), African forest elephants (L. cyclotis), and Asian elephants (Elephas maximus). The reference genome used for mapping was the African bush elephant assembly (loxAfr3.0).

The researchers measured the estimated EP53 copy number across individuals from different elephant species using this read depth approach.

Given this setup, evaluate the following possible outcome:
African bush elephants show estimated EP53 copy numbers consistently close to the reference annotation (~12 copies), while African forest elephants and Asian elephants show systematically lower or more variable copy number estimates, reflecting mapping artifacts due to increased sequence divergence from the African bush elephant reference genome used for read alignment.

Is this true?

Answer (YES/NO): NO